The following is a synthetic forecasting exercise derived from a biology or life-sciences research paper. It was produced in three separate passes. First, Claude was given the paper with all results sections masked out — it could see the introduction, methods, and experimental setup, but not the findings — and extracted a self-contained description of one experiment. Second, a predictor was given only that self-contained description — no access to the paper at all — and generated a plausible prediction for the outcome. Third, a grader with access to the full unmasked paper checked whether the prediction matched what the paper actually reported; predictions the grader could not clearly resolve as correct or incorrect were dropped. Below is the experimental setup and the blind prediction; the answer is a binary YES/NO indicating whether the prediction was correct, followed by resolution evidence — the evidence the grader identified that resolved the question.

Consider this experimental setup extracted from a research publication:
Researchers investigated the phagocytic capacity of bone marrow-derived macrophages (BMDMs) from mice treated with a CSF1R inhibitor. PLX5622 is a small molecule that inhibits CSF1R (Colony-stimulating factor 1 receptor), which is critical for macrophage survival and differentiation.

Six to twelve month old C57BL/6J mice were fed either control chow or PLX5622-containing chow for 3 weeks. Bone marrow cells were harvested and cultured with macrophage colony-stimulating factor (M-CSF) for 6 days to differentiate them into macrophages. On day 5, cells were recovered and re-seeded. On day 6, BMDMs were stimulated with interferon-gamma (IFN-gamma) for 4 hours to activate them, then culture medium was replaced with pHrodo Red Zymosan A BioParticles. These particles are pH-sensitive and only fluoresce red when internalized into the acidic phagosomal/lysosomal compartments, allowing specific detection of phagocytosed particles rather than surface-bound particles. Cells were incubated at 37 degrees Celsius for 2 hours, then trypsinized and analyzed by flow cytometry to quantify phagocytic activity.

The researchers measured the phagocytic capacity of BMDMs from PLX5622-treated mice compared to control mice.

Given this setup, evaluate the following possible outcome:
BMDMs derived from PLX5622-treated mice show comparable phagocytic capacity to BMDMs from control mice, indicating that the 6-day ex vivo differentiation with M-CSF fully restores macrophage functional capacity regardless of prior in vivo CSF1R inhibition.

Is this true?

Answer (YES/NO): NO